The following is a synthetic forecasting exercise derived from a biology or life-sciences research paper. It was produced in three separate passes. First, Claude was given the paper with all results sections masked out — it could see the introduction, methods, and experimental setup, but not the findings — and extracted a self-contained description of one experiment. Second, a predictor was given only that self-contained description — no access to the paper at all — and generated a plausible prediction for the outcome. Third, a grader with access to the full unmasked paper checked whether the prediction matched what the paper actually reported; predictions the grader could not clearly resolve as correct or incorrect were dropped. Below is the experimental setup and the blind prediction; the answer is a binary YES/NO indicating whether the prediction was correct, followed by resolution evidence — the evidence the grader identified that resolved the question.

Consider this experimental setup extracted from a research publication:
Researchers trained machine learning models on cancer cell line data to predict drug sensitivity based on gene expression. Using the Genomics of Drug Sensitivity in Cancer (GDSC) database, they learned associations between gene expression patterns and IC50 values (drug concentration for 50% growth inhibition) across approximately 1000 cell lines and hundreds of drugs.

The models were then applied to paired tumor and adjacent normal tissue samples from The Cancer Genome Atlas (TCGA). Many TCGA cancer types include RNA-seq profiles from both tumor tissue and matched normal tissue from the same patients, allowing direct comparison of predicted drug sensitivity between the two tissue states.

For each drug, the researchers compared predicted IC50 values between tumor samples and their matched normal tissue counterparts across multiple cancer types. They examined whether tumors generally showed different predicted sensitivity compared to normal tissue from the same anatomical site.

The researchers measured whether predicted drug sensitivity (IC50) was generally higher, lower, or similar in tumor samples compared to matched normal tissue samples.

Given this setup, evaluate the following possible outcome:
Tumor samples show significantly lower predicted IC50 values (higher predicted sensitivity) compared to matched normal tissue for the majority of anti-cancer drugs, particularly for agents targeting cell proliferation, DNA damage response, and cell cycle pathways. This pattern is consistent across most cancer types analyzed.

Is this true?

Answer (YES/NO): NO